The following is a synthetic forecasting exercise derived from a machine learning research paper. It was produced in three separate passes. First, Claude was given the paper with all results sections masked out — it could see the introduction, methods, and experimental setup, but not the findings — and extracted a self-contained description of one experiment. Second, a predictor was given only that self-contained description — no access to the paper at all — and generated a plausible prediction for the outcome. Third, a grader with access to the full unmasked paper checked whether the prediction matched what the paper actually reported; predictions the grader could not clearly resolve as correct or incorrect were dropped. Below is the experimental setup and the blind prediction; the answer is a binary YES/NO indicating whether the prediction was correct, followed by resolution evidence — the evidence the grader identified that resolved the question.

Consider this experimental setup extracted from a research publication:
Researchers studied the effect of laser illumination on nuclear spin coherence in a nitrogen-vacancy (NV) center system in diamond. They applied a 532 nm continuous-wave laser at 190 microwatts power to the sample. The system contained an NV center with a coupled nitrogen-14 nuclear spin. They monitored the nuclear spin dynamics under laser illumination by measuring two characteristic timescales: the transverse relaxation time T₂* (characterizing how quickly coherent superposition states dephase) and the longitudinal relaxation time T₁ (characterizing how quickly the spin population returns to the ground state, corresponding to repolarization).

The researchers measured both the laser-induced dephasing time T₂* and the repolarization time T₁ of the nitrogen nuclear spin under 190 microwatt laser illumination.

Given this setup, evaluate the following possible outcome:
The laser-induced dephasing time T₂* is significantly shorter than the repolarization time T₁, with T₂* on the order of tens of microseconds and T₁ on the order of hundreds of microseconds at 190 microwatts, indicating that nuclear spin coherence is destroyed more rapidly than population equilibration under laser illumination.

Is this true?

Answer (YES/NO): NO